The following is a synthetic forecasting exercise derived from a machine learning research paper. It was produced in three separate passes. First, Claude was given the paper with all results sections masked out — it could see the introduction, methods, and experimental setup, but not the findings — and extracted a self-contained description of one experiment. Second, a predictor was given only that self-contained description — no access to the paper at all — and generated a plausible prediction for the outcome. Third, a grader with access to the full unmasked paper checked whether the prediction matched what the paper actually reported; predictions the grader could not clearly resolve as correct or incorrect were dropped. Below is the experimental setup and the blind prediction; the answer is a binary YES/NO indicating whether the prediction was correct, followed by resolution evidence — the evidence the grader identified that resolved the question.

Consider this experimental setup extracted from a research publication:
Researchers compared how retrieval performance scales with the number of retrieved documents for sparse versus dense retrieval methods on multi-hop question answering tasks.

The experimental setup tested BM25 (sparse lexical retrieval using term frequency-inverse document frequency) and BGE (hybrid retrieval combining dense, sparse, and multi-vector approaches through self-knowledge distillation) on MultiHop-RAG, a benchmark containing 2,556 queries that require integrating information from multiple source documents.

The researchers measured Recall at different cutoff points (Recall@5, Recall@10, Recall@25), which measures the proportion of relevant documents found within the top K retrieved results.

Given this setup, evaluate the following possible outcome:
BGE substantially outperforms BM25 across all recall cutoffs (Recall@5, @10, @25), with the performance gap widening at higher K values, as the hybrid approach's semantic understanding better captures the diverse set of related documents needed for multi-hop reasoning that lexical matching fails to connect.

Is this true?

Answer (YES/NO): NO